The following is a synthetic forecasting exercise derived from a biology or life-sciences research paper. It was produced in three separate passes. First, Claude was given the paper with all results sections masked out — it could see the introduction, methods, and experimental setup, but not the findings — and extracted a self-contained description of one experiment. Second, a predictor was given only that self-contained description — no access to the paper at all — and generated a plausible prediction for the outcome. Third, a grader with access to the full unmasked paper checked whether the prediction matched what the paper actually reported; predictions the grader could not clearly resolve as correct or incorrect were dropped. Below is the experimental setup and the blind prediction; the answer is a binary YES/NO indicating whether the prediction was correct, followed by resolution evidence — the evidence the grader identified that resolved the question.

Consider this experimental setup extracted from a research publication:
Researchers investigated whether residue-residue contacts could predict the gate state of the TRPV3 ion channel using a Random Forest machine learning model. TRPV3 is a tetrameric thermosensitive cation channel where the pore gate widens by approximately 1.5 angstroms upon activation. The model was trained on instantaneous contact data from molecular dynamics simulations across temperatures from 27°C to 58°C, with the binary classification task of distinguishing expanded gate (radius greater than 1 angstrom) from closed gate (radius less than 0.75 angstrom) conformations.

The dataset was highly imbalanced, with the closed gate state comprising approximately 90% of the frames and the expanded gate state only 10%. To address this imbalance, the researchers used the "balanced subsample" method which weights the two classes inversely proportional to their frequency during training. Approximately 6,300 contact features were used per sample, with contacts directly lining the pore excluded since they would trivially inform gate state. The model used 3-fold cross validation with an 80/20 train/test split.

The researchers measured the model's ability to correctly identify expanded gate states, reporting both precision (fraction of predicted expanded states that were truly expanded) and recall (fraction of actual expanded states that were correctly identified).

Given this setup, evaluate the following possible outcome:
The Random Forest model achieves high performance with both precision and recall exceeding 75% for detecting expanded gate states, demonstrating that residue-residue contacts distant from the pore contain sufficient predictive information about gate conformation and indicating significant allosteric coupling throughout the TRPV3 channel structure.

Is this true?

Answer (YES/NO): NO